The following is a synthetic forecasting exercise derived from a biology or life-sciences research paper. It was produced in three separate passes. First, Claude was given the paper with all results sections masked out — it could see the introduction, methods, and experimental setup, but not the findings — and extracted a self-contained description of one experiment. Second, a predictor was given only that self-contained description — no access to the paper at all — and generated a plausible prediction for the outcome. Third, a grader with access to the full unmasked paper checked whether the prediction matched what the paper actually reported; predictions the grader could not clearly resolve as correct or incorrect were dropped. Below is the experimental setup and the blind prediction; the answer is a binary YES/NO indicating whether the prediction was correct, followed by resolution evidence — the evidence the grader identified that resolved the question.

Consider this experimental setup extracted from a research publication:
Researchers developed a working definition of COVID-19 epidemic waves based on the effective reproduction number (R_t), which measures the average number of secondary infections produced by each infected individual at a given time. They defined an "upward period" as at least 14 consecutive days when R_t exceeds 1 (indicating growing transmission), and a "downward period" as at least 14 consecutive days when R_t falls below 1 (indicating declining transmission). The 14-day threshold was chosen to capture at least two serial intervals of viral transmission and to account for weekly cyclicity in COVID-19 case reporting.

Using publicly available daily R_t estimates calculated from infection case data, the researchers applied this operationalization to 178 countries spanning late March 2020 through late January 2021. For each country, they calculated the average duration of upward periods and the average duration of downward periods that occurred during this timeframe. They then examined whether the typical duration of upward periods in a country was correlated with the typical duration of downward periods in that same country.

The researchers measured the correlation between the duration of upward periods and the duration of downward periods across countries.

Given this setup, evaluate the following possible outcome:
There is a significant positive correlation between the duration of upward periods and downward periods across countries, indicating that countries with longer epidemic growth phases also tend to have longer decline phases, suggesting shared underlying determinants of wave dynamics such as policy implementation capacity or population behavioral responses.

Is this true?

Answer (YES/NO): NO